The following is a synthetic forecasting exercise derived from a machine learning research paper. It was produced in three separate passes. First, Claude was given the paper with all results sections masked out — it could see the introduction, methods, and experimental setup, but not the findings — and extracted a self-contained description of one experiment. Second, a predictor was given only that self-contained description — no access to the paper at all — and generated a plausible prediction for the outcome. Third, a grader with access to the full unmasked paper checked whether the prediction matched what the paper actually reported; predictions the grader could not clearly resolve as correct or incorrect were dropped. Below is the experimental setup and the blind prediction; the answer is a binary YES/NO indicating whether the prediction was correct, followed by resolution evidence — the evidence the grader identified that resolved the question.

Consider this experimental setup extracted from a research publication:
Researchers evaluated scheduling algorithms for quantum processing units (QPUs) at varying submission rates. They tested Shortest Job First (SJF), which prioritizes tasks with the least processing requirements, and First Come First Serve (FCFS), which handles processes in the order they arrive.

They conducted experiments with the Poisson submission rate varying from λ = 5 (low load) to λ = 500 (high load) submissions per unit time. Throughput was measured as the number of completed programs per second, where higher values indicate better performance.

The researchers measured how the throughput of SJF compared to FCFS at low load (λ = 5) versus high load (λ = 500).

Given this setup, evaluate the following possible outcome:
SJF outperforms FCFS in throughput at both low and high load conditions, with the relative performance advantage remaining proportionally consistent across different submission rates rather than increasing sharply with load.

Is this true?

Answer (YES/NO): NO